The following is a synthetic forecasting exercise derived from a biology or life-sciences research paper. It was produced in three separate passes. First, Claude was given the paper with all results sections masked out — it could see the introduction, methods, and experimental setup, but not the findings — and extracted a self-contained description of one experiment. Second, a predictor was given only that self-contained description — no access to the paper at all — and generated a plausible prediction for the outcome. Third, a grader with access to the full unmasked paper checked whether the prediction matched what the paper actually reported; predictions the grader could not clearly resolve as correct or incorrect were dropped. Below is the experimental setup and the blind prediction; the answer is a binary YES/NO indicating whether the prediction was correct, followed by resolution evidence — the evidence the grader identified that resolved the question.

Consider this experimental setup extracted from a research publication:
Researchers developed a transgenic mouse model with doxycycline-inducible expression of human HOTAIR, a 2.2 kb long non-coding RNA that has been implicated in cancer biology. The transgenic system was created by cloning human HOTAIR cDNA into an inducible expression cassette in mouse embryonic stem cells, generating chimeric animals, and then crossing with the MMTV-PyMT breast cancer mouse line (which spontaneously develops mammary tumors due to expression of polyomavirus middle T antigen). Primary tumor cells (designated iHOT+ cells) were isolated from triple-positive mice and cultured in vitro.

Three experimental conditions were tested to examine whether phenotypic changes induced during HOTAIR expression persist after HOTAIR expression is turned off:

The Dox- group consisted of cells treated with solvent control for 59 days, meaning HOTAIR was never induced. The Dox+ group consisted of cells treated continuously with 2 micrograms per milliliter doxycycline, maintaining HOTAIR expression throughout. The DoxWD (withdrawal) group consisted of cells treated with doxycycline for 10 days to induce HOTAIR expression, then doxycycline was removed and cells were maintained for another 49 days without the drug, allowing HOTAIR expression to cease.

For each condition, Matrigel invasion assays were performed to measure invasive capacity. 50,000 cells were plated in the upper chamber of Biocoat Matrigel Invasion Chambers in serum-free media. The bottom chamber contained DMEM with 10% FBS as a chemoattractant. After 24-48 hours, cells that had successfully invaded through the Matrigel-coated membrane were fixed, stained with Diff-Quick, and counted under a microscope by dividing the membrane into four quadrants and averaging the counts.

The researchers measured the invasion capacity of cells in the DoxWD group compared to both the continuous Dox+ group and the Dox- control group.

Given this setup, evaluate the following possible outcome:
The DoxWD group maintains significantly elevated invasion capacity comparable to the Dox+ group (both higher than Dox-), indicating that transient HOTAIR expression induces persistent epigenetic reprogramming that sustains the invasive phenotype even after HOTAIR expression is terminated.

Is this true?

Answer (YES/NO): NO